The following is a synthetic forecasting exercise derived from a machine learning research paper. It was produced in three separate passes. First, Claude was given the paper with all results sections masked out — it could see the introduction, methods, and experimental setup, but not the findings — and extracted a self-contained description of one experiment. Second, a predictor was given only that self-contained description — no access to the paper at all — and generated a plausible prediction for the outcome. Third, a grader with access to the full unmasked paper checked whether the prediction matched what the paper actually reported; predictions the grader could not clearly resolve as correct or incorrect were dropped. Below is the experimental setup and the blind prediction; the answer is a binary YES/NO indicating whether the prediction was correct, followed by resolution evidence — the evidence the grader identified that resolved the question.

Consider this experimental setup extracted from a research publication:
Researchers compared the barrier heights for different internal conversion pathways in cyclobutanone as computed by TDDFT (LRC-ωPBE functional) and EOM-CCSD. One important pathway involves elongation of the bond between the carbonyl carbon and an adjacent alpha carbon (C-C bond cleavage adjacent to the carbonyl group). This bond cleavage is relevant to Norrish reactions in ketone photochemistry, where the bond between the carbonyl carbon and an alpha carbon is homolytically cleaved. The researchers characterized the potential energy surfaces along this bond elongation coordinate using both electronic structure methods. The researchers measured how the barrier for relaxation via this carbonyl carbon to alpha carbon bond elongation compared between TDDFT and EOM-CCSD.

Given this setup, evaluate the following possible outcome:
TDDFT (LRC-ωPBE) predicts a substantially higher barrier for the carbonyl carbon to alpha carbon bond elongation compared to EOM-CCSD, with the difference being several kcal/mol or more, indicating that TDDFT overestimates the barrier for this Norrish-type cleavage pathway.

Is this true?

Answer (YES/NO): YES